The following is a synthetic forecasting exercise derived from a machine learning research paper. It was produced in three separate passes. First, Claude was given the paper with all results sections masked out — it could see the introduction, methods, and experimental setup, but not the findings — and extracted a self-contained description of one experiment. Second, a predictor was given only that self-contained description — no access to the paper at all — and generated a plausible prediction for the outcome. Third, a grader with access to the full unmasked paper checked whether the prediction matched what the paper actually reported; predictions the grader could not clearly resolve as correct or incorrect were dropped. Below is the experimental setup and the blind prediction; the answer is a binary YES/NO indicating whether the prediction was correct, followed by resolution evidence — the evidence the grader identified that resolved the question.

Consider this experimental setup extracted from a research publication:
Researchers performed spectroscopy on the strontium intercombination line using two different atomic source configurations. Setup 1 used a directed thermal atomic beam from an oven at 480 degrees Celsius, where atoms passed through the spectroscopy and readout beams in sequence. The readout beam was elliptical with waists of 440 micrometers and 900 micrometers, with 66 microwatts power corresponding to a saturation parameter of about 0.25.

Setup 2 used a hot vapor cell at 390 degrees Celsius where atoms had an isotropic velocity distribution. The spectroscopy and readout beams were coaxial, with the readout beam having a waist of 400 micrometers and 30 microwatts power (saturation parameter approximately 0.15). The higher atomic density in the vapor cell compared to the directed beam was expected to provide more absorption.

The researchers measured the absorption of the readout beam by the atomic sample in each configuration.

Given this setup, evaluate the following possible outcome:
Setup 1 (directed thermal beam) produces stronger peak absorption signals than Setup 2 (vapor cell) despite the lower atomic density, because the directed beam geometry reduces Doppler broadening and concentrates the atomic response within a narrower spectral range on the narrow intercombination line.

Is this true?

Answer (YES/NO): NO